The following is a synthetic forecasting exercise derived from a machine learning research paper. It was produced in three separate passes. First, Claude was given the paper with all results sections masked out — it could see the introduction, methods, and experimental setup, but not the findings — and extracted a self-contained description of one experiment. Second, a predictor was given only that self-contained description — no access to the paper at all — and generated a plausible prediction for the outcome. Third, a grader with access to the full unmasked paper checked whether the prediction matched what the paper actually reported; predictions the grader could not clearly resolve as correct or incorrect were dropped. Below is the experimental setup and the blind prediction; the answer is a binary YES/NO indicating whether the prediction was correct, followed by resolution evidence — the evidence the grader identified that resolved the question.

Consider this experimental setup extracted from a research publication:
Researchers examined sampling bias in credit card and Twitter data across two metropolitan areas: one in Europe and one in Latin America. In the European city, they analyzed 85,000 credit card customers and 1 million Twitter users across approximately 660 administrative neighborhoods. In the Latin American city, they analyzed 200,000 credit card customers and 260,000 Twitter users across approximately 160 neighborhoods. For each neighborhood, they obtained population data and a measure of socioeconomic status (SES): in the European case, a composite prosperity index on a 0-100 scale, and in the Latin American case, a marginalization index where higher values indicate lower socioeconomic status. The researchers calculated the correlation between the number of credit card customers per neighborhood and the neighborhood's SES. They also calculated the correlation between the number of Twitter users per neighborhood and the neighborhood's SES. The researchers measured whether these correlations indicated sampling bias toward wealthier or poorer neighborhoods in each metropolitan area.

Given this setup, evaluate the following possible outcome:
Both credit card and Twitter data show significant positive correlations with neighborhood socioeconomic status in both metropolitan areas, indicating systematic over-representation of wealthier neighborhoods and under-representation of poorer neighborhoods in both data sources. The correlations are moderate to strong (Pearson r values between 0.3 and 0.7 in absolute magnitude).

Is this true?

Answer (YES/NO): NO